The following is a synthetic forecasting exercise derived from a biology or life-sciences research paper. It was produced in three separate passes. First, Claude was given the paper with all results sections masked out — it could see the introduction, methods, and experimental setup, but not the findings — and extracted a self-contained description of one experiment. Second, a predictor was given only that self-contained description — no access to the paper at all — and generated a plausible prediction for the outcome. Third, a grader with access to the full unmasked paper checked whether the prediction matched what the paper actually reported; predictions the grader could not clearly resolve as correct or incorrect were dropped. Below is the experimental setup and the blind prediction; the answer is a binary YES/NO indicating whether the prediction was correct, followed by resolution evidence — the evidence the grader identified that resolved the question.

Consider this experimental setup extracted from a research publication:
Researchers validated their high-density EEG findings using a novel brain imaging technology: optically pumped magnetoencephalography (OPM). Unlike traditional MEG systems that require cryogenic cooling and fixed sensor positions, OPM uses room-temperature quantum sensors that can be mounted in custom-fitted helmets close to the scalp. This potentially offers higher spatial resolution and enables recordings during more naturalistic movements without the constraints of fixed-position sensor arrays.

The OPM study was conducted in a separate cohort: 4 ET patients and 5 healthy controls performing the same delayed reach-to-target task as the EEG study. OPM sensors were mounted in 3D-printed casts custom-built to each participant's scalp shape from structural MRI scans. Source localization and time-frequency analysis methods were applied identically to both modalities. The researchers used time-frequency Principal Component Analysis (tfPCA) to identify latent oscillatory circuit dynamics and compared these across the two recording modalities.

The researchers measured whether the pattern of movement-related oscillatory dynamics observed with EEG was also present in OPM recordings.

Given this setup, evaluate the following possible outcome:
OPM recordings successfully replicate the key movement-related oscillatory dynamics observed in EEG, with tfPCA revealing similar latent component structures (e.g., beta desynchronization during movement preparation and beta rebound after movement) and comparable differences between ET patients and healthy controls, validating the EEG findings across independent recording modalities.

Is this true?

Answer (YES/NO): YES